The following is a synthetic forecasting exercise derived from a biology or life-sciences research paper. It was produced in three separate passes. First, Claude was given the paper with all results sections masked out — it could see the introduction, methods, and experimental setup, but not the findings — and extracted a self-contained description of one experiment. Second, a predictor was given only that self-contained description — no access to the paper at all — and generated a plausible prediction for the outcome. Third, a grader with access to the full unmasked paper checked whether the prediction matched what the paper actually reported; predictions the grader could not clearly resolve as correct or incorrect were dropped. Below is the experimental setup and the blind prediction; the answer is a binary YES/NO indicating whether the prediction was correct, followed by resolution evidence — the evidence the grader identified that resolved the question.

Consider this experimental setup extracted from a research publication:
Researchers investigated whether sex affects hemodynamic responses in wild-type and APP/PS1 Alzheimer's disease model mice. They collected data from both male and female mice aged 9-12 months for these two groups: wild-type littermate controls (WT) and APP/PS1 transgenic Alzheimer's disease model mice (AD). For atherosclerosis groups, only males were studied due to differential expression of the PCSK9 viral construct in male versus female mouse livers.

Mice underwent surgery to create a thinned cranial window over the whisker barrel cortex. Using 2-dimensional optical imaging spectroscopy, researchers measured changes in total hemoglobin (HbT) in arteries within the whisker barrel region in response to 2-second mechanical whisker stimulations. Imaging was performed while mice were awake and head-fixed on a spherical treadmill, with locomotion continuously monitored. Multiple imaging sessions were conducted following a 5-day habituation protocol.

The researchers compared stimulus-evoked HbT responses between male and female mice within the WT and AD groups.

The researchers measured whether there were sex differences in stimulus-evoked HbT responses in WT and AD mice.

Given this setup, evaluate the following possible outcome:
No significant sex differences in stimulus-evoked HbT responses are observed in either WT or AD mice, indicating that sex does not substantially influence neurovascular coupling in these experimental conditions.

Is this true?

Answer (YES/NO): NO